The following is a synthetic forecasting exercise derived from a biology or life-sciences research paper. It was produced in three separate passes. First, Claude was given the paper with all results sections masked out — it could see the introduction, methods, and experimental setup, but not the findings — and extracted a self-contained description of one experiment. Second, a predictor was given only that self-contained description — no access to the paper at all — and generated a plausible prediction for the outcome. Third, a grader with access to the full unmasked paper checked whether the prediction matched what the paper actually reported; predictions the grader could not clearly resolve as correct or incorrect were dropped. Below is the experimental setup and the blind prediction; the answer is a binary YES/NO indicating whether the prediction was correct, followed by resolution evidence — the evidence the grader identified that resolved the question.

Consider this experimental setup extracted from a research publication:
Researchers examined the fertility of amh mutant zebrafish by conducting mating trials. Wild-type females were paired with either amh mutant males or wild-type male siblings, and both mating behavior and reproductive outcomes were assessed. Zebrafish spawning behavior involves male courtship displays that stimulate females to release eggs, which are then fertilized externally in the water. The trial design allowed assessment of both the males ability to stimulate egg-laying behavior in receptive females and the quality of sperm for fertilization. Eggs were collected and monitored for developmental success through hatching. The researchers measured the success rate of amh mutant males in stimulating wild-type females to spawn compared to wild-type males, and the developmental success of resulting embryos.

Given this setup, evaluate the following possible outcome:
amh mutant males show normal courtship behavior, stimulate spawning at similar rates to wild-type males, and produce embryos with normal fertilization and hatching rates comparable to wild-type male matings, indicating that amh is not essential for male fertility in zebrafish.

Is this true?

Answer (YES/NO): NO